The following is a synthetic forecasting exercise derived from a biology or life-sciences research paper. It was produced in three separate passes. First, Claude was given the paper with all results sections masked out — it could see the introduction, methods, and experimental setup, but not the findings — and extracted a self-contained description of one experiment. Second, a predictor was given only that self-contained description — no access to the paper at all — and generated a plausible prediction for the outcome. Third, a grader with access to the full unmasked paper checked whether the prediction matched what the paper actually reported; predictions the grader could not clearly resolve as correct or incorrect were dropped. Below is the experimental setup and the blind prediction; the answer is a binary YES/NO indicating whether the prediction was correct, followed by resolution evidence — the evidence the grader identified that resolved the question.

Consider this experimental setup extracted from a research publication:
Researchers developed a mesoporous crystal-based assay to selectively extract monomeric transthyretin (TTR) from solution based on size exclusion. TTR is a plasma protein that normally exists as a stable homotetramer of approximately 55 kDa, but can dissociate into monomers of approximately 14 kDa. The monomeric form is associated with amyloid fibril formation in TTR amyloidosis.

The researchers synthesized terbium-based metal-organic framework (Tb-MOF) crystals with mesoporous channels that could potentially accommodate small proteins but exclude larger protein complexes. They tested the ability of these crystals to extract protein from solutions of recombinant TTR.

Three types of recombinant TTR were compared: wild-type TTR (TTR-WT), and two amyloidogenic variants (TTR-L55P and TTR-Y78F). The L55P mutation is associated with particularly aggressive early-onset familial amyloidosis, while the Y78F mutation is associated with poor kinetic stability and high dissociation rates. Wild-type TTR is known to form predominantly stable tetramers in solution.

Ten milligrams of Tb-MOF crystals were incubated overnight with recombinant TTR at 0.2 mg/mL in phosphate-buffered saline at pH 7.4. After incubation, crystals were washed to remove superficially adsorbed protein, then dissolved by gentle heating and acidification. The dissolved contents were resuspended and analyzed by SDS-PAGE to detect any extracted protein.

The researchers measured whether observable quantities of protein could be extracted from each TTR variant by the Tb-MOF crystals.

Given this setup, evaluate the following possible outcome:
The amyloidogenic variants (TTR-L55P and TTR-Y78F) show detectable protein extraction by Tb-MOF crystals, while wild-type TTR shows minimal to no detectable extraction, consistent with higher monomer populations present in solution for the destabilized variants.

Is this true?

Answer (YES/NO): YES